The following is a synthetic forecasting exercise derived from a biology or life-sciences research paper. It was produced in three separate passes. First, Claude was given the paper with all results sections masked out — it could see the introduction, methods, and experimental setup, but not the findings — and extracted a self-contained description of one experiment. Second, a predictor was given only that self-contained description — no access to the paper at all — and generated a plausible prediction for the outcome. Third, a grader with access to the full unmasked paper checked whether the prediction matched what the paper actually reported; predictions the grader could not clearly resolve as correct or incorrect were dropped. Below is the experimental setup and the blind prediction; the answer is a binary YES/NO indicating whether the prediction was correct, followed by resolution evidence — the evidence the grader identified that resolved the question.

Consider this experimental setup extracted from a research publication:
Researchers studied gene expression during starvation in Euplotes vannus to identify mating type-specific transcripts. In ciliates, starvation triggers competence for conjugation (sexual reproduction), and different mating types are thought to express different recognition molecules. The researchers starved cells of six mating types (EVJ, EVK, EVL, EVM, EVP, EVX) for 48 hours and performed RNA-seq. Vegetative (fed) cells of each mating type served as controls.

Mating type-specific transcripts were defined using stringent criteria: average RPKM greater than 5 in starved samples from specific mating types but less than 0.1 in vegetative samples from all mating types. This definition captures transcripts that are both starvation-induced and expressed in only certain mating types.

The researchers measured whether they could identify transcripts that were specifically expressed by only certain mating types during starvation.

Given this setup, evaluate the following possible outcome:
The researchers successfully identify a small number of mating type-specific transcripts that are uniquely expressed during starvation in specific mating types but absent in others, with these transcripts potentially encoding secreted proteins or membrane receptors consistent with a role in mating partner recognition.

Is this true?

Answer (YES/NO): NO